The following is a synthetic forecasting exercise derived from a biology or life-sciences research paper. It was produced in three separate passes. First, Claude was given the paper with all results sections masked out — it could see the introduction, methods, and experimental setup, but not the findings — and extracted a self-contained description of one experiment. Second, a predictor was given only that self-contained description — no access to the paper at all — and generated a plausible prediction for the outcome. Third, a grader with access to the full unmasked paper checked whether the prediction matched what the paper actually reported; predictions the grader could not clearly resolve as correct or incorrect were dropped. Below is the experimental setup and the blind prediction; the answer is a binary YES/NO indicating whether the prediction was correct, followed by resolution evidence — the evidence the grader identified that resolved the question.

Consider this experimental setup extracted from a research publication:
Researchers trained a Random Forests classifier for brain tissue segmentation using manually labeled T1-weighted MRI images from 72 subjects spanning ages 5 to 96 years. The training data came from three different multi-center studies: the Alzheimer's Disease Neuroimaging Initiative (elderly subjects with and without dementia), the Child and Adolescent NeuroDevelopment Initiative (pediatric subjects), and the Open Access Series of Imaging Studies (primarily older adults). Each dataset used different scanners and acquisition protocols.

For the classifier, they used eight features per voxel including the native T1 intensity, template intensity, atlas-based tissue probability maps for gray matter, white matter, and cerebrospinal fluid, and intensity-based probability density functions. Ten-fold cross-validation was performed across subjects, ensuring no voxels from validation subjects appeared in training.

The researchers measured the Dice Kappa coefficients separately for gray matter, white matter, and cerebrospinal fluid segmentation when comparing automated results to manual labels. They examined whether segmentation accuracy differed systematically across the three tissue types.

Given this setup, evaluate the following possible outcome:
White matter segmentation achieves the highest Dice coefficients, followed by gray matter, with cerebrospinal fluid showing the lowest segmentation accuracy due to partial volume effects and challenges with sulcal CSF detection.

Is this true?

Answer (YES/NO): NO